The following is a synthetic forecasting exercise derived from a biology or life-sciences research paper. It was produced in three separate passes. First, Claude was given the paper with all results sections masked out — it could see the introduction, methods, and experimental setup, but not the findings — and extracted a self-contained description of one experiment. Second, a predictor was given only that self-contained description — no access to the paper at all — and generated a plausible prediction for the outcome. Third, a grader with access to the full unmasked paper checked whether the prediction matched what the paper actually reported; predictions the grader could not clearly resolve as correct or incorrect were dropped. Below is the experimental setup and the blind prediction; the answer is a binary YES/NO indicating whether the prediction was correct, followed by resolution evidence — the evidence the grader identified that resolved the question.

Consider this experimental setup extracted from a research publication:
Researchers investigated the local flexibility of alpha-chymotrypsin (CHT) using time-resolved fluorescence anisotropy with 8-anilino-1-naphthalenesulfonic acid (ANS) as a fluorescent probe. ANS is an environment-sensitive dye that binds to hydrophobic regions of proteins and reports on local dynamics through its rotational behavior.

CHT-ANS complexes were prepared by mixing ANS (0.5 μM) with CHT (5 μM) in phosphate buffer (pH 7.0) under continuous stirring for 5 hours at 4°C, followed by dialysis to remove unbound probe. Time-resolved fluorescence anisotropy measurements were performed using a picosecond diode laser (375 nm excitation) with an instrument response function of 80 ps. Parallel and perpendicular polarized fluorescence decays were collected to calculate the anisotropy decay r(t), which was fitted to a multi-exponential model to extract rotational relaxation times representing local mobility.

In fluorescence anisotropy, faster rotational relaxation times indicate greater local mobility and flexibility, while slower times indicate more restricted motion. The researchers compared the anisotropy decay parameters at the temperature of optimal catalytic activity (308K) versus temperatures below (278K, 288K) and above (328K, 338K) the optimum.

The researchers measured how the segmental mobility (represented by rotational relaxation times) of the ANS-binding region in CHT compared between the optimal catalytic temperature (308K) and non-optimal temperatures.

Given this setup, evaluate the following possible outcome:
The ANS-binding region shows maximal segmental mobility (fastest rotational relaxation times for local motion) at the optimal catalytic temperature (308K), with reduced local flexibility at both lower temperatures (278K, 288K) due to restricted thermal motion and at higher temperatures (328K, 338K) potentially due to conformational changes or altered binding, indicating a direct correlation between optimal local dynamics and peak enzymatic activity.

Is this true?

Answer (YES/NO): YES